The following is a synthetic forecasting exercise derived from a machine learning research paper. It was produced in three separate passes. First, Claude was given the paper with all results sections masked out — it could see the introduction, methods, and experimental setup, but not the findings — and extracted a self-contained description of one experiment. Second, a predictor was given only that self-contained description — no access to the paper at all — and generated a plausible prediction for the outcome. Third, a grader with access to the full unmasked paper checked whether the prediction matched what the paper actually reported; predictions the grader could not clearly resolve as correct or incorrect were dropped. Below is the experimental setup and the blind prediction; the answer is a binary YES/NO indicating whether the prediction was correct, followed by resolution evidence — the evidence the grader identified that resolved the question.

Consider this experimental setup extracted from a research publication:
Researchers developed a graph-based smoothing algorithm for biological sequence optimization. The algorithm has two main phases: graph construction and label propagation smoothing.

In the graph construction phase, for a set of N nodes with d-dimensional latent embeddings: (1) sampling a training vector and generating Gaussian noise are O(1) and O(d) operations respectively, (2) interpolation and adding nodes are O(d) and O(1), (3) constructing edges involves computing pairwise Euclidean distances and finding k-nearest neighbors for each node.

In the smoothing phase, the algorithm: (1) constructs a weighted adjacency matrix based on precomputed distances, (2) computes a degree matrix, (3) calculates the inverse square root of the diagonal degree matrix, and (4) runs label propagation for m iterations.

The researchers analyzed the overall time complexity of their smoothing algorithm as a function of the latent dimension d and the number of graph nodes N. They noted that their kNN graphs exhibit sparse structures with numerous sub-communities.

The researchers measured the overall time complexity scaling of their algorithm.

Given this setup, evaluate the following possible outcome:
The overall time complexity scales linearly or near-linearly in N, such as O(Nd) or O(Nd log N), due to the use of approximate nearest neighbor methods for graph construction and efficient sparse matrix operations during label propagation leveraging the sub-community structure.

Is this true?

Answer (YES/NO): NO